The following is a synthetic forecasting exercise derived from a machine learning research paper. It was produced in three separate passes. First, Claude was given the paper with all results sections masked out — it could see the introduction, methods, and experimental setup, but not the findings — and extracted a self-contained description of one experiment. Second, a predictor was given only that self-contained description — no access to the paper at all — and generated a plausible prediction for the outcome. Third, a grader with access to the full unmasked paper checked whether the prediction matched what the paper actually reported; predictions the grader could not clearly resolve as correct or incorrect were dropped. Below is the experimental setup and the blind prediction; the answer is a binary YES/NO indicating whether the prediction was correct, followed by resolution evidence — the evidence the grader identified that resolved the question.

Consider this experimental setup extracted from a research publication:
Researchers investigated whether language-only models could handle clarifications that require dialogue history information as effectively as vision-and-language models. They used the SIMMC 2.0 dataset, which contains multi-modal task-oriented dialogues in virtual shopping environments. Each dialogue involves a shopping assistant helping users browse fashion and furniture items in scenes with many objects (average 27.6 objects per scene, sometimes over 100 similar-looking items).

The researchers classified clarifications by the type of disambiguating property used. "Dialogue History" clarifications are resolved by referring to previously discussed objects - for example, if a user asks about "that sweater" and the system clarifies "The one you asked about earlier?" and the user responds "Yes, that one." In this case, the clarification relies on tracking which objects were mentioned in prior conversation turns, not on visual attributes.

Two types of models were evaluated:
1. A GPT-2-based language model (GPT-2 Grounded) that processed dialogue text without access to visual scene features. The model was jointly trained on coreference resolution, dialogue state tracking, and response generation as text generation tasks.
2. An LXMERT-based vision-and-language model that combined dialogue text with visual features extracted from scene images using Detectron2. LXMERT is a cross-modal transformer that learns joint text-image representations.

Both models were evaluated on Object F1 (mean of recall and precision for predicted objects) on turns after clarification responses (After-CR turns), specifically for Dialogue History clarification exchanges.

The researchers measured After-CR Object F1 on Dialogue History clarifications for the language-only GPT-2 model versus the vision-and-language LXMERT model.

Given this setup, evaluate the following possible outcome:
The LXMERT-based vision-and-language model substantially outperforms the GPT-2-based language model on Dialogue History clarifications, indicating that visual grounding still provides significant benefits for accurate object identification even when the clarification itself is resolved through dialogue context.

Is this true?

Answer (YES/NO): NO